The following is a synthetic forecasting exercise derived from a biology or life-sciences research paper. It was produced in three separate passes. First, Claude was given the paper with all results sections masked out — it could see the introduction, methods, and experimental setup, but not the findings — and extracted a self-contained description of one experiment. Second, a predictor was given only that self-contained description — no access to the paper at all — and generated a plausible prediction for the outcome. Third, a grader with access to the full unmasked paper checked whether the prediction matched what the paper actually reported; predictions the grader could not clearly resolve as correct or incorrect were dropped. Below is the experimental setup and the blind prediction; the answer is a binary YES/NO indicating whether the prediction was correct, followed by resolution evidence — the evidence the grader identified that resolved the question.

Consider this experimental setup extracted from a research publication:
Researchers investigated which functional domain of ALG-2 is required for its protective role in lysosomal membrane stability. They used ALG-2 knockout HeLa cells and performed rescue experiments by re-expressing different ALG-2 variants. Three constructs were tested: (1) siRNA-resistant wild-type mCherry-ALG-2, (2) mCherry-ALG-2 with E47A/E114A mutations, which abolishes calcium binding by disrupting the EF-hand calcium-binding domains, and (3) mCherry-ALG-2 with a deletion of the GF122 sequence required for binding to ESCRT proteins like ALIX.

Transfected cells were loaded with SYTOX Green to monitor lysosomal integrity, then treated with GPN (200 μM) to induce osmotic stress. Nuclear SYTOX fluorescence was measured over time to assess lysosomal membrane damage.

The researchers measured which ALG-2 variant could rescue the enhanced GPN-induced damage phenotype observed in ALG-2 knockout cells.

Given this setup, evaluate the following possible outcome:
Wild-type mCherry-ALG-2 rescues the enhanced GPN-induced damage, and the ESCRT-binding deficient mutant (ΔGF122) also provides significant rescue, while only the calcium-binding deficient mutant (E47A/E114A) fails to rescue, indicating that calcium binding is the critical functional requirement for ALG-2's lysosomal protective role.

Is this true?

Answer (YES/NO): NO